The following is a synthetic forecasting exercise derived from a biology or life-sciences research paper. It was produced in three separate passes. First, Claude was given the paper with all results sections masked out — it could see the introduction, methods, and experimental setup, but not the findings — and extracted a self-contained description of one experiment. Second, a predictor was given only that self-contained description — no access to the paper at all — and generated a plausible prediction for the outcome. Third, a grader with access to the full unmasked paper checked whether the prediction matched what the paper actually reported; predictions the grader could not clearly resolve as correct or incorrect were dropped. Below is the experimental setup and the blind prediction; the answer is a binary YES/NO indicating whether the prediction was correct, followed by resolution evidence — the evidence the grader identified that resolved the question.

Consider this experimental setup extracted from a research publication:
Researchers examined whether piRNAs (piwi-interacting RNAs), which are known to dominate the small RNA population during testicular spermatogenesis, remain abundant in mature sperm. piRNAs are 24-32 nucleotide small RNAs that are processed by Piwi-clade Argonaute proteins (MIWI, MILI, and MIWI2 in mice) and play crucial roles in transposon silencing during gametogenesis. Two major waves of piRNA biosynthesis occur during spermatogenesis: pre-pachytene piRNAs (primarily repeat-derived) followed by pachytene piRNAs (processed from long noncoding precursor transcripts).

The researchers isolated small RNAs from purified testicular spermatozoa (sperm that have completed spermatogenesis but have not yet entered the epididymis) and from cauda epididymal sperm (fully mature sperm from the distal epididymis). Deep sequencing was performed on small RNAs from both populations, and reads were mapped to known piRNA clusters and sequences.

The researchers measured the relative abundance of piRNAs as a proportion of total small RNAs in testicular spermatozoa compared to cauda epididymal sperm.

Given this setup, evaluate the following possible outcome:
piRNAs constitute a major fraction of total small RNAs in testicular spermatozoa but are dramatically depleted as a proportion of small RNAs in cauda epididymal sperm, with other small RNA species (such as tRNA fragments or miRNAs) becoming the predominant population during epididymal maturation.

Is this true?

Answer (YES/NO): YES